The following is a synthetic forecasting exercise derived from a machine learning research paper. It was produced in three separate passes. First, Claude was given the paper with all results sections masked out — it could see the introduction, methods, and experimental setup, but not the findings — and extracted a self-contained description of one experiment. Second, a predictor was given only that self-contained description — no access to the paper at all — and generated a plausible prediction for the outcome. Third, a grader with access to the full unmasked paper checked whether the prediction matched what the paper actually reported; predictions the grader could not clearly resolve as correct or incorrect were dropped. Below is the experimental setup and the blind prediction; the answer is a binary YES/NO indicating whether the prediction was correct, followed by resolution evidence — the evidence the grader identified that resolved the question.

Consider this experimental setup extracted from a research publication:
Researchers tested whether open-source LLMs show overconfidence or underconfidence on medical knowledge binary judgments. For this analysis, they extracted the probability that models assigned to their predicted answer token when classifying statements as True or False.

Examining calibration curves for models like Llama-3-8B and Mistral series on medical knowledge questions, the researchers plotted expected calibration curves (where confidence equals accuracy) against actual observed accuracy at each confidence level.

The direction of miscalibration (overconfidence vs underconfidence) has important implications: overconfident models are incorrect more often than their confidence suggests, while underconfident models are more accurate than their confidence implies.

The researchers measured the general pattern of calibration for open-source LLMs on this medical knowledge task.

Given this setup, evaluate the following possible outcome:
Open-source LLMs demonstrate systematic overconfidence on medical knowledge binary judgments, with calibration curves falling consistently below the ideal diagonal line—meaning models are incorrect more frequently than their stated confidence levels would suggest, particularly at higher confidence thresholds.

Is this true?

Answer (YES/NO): NO